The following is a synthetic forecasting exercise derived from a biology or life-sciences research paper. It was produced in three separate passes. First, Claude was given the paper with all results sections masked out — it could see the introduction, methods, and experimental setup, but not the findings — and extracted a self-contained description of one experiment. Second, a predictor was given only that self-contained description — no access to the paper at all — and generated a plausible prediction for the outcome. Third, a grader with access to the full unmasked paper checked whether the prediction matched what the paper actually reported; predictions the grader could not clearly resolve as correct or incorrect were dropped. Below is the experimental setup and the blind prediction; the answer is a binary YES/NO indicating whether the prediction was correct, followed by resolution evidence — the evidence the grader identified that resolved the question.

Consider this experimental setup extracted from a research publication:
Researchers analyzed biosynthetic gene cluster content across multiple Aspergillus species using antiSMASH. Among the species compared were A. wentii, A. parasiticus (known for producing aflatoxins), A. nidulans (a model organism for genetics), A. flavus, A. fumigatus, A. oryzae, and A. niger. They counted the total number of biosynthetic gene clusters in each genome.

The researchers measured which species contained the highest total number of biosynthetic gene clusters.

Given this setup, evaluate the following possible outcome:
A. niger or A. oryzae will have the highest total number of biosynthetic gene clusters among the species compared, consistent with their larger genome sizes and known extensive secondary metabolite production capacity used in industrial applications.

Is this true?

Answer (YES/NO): NO